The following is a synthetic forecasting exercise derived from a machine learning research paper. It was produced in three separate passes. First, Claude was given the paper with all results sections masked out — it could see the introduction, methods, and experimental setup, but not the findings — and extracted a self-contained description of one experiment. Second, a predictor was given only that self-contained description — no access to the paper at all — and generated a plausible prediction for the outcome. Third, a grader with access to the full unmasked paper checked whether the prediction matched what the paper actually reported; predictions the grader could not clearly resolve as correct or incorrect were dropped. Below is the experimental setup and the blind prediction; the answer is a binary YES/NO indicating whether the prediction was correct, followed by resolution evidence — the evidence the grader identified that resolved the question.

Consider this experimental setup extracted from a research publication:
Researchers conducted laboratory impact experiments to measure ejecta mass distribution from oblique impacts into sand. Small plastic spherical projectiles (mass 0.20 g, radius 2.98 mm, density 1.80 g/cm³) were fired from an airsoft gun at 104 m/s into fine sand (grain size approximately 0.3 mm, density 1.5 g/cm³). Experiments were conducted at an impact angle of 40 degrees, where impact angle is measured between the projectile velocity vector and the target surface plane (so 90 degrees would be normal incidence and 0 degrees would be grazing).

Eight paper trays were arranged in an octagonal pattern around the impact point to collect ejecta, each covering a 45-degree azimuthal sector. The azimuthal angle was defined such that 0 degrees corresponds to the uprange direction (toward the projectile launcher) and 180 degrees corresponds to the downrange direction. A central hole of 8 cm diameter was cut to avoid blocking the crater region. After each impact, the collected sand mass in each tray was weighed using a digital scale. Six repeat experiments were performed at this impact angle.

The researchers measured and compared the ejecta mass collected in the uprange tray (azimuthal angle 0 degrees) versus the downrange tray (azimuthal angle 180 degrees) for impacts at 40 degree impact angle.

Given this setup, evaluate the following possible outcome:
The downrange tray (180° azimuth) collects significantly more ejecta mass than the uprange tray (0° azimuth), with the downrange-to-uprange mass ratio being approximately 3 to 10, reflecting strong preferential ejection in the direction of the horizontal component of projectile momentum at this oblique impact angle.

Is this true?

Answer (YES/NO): NO